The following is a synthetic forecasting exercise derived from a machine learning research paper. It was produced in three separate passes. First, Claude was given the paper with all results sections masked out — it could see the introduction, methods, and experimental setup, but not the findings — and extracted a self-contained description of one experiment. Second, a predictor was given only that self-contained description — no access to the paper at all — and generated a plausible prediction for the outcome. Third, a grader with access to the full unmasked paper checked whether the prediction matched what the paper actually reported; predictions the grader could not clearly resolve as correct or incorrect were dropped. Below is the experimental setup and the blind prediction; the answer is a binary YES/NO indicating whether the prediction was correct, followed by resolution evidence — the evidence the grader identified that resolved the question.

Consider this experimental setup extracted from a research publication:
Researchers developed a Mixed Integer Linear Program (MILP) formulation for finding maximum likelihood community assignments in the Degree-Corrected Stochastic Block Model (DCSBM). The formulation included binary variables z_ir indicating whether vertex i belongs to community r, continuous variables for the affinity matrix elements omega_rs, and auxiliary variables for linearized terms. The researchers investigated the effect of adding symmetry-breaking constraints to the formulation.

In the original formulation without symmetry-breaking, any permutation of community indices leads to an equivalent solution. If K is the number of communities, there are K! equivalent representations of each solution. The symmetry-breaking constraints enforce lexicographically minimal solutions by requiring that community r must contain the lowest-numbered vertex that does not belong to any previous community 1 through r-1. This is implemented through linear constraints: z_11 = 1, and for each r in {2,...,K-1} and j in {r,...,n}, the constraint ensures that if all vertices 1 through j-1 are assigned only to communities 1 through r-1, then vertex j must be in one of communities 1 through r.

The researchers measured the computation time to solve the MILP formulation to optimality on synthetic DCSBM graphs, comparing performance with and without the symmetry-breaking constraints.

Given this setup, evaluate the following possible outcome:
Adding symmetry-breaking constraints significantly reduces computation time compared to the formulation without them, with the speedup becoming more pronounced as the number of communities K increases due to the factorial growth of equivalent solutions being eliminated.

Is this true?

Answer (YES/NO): NO